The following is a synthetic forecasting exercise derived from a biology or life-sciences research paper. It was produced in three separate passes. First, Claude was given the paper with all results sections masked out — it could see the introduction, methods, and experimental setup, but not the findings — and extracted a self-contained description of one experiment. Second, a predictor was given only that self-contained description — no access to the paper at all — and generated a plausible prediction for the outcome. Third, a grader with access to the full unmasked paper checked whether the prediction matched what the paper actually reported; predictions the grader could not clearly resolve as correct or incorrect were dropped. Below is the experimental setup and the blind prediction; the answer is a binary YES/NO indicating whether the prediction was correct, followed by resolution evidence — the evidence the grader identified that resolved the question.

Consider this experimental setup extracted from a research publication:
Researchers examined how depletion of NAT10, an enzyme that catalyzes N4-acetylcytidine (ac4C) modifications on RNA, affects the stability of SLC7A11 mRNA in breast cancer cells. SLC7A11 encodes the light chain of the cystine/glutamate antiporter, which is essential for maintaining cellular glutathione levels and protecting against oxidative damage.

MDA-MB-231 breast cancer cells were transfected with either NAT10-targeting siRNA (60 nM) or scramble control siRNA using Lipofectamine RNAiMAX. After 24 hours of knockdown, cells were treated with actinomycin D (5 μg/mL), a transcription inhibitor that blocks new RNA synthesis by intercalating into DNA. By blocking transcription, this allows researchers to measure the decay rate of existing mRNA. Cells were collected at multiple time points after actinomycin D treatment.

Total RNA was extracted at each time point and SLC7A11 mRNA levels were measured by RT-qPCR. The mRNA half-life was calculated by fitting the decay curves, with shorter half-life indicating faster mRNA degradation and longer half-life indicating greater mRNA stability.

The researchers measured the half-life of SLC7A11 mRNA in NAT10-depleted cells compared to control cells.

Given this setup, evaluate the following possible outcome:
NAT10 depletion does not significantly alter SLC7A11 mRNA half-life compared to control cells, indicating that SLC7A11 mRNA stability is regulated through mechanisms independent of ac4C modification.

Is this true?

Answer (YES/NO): NO